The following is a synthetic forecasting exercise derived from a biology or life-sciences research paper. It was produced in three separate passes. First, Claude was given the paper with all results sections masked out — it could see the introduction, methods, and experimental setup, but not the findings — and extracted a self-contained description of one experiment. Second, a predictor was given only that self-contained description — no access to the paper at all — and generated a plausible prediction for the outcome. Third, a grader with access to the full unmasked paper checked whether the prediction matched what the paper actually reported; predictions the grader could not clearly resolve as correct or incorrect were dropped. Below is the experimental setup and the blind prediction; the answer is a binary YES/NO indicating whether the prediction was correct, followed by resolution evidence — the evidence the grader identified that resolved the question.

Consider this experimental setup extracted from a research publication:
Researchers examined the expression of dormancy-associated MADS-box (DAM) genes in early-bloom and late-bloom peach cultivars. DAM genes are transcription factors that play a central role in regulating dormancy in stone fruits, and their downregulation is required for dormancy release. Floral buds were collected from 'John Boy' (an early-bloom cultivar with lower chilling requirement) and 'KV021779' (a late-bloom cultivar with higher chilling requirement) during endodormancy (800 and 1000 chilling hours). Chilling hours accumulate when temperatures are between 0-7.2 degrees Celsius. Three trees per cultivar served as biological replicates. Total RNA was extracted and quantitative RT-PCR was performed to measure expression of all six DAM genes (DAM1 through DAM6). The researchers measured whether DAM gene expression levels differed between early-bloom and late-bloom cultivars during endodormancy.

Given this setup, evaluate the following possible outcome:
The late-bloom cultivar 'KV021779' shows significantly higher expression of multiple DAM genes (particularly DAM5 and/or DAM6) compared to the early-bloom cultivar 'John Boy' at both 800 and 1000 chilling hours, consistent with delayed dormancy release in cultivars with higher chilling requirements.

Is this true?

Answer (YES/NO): YES